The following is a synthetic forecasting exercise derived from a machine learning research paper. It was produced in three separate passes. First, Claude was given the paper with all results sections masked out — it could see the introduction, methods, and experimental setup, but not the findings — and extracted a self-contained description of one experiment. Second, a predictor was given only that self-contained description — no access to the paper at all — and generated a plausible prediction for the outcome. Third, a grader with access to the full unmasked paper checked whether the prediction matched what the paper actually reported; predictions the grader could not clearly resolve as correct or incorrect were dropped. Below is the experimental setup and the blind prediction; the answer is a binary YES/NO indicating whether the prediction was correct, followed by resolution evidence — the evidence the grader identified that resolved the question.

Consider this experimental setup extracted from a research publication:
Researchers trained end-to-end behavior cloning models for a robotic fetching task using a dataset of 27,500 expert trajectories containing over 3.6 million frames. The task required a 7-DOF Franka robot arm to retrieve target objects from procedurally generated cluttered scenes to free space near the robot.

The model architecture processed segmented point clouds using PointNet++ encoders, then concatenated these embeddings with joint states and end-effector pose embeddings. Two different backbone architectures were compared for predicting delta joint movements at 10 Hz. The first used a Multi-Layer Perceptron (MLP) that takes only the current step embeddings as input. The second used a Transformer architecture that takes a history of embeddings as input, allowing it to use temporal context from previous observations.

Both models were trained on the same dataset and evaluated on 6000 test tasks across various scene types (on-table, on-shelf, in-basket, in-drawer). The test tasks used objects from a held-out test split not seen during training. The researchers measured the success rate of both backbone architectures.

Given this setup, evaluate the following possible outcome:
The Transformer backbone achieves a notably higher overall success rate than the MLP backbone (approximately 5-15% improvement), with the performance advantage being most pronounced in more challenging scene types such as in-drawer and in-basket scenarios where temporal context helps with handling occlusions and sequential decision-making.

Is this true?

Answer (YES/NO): NO